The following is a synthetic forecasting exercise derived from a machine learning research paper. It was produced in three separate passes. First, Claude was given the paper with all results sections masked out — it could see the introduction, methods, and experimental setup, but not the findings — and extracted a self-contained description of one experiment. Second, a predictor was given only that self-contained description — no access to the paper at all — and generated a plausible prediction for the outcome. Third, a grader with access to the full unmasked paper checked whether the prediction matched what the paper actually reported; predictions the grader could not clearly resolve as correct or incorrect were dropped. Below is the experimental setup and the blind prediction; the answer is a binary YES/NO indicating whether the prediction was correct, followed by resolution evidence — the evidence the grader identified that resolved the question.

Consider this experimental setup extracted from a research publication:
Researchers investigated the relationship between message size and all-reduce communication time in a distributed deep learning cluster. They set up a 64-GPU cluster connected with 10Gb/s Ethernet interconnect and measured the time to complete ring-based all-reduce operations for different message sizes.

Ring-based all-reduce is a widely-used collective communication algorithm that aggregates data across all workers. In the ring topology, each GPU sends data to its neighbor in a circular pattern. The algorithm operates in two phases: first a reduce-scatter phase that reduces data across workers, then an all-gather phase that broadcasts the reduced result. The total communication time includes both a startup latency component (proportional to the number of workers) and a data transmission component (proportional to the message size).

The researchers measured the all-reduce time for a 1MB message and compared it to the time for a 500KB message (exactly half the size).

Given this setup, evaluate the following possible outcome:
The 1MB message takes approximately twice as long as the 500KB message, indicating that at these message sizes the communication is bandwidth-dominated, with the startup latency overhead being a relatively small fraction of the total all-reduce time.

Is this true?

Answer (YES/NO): NO